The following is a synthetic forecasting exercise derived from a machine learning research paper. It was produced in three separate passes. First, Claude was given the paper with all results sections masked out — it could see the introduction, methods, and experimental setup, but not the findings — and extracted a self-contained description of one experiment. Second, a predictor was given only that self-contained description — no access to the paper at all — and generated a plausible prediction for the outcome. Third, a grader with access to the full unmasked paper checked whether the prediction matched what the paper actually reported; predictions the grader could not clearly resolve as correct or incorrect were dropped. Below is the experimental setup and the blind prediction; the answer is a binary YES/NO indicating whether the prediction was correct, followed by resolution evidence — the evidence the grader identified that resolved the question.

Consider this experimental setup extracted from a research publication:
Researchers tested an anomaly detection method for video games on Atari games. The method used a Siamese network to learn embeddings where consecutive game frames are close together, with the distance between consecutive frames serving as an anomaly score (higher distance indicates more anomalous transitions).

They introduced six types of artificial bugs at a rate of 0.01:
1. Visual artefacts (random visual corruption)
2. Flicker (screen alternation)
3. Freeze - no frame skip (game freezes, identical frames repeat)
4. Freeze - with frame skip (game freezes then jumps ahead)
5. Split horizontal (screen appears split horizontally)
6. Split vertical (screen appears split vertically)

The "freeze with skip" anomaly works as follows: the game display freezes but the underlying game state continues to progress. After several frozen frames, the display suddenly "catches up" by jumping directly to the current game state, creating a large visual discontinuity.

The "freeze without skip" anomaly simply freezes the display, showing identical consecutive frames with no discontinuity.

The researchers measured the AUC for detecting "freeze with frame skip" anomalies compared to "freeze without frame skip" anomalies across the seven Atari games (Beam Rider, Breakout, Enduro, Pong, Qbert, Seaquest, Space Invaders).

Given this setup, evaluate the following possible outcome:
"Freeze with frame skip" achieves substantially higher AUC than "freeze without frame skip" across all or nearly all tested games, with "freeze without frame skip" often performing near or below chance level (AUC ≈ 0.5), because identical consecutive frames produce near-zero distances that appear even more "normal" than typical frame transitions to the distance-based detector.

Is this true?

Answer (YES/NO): YES